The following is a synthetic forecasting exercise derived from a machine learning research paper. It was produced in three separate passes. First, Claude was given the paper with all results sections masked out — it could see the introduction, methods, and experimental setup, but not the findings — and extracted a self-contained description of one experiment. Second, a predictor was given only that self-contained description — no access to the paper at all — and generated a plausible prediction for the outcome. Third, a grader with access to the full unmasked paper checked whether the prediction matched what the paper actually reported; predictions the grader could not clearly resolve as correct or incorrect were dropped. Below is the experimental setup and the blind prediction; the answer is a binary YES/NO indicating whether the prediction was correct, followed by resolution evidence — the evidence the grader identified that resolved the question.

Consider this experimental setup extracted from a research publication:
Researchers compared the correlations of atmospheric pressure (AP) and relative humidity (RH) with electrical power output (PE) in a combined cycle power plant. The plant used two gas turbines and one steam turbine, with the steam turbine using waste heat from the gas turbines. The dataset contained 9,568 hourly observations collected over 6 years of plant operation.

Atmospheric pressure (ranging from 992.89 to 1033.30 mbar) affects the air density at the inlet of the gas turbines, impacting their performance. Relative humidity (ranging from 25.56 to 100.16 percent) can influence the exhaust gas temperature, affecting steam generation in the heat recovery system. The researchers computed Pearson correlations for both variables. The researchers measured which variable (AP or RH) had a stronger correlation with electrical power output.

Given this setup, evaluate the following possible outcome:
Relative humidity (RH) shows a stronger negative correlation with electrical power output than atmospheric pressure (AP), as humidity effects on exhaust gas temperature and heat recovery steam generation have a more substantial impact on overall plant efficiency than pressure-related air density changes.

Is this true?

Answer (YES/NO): NO